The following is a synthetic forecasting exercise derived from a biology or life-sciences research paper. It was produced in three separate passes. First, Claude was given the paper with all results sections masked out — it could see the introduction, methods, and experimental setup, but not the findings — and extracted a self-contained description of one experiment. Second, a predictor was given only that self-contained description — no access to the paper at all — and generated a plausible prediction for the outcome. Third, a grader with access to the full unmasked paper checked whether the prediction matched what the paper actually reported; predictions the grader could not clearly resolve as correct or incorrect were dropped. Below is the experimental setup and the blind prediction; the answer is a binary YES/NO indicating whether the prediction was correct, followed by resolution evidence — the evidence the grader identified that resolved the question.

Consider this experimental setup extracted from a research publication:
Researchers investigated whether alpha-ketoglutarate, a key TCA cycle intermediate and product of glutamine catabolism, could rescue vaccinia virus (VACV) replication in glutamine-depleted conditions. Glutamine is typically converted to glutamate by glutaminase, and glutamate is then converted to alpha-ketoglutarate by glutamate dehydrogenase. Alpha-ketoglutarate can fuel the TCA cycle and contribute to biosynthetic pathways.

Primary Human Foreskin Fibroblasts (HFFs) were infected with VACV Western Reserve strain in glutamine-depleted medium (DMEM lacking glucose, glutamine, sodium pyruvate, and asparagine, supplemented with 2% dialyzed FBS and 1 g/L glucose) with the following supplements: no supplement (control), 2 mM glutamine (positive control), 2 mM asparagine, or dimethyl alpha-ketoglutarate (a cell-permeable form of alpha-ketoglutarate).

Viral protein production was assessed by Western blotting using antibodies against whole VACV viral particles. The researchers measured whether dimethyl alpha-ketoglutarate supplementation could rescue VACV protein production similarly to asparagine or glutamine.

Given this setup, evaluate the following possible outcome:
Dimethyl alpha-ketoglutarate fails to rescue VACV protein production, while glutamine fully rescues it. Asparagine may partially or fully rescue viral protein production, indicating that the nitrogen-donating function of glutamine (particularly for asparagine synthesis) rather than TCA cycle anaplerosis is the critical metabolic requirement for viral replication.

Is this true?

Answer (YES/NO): NO